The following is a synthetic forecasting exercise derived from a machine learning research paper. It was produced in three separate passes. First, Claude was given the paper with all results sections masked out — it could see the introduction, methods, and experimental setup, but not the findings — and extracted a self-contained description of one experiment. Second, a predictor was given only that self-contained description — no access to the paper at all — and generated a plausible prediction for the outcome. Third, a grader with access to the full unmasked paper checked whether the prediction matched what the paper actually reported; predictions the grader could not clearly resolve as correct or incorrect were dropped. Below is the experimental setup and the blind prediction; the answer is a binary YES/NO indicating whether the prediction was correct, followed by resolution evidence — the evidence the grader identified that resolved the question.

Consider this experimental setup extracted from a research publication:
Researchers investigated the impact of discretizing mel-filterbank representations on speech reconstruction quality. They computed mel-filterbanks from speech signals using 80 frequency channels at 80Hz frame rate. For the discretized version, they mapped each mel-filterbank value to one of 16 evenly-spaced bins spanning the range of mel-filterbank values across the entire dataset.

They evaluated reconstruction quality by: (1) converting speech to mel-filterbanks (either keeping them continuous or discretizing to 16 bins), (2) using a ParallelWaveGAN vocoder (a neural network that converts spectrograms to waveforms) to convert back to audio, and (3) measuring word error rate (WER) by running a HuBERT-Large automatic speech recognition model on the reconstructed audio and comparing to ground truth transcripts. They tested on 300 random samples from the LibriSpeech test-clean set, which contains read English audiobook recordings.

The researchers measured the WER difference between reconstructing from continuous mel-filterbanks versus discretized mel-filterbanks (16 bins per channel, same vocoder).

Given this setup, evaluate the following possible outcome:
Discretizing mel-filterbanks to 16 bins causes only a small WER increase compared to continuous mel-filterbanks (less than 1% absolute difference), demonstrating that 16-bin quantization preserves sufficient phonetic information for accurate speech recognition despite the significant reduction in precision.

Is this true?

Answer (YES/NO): YES